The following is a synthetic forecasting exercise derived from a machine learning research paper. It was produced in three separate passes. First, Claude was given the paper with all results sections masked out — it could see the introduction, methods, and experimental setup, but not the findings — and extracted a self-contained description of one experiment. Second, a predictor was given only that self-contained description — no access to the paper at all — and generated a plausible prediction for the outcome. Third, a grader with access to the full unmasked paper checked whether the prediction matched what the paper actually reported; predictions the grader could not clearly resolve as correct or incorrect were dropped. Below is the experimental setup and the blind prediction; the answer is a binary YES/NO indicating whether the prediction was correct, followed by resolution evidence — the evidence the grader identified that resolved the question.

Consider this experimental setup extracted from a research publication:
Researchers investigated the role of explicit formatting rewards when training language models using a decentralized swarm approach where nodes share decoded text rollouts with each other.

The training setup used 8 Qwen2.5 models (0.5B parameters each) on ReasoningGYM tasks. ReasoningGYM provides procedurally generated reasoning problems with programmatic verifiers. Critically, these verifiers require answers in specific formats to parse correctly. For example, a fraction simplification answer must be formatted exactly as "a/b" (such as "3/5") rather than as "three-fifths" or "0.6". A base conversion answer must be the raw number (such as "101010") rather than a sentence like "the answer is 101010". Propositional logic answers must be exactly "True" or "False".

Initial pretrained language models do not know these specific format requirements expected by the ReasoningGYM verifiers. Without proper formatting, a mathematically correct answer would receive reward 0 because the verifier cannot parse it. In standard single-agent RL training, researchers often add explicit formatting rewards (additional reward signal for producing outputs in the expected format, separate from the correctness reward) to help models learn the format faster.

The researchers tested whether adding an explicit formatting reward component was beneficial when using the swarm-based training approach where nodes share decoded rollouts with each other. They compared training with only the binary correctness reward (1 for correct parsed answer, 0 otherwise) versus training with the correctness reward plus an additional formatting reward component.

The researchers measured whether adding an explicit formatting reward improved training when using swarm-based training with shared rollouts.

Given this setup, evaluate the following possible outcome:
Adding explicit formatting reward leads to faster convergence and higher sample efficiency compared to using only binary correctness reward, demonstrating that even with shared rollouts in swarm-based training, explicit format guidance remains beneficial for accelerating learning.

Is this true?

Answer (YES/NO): NO